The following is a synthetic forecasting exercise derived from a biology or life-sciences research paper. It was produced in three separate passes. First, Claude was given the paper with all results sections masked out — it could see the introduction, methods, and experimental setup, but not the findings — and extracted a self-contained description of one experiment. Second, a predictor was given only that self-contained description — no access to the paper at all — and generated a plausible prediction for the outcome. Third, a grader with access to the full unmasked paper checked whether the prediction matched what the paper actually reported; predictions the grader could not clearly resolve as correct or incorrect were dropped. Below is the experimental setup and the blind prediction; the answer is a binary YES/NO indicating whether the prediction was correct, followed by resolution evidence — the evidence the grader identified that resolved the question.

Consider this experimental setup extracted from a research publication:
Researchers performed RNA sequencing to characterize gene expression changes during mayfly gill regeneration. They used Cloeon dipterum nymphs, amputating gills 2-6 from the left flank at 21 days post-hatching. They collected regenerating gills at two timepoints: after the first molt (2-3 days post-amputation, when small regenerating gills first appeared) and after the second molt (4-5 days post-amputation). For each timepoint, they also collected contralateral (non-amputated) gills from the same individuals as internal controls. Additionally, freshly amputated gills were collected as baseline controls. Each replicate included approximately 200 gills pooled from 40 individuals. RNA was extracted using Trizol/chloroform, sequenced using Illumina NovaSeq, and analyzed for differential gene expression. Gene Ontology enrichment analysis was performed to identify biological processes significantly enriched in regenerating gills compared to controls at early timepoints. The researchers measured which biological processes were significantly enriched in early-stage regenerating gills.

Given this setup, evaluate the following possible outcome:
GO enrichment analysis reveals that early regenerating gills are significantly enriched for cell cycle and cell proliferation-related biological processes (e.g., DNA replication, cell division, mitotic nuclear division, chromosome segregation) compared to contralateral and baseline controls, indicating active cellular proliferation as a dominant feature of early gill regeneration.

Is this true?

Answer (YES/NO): YES